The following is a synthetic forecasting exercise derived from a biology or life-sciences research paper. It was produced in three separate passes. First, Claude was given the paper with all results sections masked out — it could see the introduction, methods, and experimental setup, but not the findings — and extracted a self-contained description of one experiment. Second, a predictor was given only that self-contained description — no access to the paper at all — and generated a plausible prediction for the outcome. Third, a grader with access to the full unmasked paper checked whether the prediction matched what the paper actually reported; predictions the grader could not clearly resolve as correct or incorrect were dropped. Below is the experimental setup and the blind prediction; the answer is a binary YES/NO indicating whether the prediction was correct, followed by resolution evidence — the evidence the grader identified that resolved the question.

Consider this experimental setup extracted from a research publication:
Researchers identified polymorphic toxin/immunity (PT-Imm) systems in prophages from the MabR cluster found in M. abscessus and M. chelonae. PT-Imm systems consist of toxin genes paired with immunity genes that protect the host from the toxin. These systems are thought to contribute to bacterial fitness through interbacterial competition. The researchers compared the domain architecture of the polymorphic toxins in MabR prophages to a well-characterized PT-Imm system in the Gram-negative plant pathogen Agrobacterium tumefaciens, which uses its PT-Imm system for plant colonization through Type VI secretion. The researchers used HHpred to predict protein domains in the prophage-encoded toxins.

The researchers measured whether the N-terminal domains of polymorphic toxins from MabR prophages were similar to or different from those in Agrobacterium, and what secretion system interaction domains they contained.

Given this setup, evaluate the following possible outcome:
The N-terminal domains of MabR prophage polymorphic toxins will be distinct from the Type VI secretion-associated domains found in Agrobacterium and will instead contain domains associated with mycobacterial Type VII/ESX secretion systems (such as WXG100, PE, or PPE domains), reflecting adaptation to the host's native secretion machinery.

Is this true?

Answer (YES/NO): YES